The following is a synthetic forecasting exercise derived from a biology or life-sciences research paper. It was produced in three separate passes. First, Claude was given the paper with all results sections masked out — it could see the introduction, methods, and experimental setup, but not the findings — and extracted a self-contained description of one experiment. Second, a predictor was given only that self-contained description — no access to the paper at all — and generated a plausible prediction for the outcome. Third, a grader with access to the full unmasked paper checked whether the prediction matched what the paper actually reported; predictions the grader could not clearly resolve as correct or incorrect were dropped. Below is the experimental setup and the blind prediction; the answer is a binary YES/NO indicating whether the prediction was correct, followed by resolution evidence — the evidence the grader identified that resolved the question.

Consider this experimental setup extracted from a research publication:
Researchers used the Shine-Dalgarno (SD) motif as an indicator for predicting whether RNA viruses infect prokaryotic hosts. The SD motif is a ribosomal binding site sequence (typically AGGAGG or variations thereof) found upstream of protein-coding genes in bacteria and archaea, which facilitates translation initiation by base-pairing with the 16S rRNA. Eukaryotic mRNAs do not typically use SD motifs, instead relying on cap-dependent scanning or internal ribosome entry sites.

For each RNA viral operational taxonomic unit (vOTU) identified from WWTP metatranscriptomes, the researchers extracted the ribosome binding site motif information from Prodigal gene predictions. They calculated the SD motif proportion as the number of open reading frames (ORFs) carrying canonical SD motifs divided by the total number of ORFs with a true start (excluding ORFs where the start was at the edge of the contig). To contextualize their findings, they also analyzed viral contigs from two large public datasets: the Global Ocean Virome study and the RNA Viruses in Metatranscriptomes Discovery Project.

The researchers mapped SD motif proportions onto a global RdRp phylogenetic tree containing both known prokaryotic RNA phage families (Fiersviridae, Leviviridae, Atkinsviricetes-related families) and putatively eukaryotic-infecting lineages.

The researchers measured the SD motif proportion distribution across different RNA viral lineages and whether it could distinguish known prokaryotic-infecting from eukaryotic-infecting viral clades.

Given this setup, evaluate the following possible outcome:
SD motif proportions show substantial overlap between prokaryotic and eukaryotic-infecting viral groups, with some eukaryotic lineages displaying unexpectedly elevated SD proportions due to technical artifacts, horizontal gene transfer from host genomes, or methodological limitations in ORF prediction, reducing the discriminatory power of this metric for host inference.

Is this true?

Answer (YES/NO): NO